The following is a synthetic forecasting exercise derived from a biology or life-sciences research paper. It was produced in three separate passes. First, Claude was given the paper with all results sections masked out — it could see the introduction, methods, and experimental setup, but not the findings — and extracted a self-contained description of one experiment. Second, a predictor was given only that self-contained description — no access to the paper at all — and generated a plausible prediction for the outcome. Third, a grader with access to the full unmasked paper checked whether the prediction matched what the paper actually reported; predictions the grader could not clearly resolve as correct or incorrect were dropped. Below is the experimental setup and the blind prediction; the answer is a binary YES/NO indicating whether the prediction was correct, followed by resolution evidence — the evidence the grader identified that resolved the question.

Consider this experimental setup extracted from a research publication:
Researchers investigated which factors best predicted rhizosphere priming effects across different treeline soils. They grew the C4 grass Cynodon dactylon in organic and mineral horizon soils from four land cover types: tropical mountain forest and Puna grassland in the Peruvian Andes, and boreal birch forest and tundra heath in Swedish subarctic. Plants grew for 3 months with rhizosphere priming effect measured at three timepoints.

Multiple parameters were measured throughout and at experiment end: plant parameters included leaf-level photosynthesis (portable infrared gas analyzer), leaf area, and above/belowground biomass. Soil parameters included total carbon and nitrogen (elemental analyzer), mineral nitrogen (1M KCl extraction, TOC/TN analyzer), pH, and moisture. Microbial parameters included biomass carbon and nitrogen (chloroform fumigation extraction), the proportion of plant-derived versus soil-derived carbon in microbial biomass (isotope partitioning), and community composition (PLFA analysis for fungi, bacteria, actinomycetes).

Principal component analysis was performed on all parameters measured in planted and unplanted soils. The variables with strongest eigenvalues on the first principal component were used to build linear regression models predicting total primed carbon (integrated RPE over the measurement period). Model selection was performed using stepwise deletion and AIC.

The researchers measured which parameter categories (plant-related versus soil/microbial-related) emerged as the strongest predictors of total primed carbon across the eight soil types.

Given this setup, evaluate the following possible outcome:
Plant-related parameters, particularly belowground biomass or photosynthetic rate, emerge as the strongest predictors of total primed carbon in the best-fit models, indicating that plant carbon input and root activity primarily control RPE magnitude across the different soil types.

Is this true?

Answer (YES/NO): NO